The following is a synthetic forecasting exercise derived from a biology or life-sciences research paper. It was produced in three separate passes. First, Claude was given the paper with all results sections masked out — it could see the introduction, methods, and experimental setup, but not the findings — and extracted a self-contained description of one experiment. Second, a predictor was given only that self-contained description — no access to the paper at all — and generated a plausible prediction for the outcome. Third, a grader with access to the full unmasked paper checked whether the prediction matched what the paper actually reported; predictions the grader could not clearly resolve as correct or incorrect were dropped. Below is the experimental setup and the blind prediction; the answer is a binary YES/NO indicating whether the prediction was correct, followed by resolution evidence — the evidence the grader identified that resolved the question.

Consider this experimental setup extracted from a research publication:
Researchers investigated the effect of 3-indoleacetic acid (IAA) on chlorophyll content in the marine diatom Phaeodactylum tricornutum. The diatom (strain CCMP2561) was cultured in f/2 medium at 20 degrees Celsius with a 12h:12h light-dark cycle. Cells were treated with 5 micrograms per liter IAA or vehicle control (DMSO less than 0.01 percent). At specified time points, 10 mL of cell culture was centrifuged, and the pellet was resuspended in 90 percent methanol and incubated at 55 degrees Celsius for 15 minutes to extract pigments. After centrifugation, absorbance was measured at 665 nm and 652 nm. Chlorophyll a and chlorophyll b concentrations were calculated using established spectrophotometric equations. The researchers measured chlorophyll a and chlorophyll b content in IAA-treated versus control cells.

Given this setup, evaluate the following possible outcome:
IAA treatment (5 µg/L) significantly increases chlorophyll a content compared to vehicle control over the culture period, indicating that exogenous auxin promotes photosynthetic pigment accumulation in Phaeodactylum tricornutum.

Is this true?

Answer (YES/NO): NO